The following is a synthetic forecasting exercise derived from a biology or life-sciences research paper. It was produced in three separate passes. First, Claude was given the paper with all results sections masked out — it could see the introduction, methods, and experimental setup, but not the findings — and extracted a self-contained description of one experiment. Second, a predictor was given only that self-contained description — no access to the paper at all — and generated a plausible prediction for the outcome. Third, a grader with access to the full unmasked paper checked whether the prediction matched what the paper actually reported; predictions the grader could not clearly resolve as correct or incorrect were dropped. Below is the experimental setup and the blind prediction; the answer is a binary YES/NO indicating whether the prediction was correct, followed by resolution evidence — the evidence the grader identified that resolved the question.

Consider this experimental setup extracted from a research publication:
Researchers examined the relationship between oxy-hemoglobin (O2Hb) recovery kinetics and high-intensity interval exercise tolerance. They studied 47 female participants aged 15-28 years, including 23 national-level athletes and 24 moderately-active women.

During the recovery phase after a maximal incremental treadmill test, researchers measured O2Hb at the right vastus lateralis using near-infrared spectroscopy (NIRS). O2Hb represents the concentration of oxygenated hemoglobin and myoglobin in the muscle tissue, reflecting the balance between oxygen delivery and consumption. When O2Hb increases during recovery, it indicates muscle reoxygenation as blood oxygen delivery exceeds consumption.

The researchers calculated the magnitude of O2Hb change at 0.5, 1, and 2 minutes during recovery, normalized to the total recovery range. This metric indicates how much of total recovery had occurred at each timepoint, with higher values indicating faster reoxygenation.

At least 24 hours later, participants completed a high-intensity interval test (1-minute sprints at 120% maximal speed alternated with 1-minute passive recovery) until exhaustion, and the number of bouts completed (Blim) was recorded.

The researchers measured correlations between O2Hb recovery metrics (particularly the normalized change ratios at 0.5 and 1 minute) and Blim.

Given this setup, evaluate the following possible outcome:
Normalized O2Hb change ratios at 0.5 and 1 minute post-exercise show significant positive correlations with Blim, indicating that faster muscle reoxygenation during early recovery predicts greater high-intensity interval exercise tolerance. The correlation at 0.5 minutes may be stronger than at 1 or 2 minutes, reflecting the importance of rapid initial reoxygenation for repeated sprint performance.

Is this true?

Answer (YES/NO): NO